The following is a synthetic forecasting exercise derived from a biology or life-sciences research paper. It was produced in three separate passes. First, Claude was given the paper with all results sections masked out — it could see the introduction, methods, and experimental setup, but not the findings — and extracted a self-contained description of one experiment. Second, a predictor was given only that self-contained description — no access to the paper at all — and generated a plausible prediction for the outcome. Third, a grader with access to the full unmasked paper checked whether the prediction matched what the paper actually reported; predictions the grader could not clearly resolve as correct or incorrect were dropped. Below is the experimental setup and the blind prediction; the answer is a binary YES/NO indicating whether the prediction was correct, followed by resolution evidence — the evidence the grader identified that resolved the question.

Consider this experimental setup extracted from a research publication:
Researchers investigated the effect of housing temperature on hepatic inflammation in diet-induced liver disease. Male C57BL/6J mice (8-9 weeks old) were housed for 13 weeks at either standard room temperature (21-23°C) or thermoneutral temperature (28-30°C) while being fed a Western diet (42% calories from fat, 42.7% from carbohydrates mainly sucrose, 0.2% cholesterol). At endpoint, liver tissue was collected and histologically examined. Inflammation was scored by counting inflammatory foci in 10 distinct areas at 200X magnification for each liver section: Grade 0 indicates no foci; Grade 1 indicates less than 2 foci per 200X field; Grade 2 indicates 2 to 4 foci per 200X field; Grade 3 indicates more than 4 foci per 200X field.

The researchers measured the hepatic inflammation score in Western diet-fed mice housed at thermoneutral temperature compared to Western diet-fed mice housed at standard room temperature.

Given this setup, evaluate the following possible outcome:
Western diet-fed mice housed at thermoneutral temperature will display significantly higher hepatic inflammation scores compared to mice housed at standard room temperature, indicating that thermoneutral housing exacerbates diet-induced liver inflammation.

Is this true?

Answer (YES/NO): NO